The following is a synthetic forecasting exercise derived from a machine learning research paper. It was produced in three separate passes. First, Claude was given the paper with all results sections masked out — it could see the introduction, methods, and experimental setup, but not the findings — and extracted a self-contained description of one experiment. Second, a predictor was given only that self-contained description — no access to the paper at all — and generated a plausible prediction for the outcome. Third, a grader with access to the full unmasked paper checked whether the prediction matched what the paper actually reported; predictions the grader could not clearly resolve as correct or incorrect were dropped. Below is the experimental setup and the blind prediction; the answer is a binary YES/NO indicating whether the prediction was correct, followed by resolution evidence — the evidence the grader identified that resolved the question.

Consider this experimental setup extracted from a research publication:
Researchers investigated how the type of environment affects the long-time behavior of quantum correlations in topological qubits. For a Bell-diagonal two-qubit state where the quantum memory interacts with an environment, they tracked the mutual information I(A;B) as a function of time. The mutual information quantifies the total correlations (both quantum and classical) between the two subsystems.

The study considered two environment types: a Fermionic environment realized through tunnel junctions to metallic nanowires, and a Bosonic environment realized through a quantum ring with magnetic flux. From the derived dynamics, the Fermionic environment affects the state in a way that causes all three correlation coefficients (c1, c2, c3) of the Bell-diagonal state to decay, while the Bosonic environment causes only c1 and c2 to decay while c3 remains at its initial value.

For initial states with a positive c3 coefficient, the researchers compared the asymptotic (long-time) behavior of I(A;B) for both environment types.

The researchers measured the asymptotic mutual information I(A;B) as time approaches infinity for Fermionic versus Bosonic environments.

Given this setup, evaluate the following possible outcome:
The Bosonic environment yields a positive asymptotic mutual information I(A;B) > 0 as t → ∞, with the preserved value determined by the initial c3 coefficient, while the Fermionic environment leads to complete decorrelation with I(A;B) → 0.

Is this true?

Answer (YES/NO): YES